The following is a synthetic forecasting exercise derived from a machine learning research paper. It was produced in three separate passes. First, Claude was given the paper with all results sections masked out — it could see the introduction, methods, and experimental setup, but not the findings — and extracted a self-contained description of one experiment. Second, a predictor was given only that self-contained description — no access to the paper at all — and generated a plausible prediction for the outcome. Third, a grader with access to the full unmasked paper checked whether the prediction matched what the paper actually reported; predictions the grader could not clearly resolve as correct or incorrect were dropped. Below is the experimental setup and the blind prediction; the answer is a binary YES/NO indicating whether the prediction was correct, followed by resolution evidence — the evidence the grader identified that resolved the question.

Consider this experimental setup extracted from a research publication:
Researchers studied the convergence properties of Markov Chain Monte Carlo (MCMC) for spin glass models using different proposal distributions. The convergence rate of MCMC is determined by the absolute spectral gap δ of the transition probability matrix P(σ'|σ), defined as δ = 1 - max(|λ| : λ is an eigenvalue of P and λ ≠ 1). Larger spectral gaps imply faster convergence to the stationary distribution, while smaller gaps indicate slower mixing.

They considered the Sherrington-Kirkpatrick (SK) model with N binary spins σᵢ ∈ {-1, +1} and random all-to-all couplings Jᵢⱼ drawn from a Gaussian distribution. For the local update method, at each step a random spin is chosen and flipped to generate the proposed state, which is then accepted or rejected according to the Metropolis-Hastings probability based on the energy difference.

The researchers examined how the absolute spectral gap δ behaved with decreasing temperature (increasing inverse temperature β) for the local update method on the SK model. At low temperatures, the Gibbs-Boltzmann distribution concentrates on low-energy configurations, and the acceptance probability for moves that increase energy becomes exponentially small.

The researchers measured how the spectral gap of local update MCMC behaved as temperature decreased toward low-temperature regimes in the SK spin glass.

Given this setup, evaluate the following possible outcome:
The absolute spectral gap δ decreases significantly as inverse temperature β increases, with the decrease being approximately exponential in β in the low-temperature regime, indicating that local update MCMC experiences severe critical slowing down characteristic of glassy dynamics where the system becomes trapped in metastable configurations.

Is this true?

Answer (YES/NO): NO